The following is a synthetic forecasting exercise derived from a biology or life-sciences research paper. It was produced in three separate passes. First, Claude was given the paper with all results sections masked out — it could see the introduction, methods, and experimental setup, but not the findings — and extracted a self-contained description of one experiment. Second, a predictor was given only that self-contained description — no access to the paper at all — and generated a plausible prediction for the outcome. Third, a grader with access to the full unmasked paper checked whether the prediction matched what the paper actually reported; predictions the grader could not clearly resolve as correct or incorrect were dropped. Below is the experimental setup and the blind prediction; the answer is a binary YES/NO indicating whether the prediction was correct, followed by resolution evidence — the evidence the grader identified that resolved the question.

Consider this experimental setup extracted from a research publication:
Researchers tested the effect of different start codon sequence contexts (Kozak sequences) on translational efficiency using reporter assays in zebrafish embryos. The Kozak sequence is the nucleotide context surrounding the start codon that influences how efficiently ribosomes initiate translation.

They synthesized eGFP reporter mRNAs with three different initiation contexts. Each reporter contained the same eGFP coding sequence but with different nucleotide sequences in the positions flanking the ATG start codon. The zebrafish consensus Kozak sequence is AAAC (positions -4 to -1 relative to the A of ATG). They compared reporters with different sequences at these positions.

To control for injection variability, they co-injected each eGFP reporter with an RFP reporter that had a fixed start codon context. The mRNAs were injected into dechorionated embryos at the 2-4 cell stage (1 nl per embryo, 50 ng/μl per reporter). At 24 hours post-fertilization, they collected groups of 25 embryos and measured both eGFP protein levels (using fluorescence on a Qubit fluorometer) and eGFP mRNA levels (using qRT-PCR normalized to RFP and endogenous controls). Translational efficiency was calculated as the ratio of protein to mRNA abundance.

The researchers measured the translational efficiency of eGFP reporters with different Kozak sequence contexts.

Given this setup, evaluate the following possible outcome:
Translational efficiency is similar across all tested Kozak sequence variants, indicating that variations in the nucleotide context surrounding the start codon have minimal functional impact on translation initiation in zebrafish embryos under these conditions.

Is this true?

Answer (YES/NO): NO